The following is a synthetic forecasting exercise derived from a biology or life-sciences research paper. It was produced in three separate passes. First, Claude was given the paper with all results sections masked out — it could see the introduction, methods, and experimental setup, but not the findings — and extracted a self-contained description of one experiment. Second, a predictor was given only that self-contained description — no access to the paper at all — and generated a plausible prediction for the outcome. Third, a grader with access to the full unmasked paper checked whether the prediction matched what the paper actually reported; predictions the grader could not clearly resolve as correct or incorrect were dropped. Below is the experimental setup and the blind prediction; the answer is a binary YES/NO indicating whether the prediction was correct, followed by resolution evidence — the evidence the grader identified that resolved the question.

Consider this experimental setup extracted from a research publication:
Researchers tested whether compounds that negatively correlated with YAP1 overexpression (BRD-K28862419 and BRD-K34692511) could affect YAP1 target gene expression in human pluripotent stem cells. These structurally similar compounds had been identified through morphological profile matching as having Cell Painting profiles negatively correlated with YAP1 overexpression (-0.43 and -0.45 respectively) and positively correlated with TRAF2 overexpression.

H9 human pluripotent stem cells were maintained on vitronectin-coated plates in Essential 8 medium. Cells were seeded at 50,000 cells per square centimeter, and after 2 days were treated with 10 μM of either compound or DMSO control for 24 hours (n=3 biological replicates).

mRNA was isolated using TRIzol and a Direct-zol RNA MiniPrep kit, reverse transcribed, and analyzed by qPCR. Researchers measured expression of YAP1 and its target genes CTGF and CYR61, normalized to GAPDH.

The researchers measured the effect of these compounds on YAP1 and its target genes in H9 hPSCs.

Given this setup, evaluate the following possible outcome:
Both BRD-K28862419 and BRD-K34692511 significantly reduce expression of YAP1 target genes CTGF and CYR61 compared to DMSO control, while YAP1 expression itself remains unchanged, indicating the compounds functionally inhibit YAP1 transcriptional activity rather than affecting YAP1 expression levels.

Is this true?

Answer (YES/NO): NO